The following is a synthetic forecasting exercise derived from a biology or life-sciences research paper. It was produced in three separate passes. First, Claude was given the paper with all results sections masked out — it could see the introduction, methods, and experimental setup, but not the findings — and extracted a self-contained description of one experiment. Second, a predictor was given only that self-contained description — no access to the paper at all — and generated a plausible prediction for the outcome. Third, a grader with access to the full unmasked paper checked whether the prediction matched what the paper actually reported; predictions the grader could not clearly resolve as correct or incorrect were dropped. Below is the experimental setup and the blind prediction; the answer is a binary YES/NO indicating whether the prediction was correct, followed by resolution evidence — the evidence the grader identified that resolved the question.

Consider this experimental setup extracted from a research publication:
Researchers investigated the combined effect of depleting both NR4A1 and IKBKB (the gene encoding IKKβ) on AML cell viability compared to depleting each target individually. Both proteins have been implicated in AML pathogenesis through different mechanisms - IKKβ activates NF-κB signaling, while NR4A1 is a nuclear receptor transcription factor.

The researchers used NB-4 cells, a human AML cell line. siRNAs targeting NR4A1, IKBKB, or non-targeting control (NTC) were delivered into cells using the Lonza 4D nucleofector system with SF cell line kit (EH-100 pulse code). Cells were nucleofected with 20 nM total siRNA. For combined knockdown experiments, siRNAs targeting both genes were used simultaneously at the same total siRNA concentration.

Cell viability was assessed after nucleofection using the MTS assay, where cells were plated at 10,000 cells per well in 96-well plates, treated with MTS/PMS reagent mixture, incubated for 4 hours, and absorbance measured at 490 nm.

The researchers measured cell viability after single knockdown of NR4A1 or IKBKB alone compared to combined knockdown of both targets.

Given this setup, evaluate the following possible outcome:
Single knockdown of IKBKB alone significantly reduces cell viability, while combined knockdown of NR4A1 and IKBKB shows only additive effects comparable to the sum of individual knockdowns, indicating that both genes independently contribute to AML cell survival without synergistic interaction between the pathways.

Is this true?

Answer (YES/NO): NO